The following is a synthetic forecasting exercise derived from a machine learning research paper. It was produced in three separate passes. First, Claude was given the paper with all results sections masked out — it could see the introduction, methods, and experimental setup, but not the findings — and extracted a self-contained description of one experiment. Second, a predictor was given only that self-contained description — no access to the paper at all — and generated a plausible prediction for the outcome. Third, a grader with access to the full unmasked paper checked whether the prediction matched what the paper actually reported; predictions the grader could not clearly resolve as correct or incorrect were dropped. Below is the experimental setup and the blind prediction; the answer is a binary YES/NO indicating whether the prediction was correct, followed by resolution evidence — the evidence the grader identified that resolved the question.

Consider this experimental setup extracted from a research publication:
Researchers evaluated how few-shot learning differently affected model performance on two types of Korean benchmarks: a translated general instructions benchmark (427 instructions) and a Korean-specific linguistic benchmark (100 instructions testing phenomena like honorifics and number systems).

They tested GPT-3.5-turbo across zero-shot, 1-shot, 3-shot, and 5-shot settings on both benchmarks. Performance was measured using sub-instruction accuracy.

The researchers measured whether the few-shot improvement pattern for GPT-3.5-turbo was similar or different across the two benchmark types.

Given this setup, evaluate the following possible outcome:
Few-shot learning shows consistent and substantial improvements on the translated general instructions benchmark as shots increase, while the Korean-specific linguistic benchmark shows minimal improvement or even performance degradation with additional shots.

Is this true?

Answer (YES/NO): NO